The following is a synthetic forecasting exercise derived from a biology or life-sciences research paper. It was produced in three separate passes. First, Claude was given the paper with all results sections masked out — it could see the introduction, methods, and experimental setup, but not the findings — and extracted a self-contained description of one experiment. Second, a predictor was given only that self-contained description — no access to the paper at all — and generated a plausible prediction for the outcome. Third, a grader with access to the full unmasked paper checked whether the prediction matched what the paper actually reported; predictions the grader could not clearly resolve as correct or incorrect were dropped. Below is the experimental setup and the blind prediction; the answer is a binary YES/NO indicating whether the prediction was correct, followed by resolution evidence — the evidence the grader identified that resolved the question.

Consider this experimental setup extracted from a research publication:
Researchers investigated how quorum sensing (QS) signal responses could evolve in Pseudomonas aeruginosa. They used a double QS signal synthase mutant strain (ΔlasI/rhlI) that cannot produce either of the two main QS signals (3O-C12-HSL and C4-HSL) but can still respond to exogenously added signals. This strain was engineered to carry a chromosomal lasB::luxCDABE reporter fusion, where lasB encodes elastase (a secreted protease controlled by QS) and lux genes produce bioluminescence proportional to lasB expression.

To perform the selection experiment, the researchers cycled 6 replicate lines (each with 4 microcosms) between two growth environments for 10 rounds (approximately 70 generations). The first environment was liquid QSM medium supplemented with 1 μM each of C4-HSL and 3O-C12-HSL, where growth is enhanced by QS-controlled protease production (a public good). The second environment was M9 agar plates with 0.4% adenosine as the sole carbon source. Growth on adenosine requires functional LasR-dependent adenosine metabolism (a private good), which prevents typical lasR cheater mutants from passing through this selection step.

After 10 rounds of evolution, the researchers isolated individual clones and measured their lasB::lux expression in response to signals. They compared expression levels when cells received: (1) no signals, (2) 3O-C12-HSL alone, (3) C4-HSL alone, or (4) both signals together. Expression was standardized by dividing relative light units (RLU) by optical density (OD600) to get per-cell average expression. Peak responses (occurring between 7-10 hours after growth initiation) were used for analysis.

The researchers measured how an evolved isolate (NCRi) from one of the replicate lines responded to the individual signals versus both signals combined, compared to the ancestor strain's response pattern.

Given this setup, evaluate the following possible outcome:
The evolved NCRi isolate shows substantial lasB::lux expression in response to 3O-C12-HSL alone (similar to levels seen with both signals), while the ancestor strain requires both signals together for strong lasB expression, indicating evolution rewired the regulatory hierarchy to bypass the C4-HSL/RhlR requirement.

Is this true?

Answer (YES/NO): YES